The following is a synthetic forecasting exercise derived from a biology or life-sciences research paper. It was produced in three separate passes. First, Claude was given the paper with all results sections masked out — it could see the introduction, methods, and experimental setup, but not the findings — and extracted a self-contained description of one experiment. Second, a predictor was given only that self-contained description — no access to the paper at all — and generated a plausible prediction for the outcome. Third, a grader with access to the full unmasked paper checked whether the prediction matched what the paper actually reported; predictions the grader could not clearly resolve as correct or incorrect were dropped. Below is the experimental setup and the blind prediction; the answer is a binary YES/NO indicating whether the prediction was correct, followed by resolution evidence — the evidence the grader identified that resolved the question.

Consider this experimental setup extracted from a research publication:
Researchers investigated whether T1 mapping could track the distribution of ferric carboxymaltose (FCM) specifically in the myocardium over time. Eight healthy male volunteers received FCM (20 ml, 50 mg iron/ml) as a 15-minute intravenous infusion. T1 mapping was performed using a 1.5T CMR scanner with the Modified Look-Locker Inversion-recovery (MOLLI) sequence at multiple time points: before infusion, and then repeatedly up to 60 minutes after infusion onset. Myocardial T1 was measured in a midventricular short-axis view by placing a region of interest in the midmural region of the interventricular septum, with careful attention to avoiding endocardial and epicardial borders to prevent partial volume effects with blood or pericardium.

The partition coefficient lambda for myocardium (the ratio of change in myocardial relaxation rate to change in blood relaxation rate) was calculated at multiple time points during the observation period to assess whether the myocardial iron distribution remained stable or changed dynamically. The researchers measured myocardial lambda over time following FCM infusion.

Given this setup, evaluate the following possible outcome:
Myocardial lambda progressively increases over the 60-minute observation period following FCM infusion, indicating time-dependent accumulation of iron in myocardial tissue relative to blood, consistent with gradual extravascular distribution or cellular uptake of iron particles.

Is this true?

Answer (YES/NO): NO